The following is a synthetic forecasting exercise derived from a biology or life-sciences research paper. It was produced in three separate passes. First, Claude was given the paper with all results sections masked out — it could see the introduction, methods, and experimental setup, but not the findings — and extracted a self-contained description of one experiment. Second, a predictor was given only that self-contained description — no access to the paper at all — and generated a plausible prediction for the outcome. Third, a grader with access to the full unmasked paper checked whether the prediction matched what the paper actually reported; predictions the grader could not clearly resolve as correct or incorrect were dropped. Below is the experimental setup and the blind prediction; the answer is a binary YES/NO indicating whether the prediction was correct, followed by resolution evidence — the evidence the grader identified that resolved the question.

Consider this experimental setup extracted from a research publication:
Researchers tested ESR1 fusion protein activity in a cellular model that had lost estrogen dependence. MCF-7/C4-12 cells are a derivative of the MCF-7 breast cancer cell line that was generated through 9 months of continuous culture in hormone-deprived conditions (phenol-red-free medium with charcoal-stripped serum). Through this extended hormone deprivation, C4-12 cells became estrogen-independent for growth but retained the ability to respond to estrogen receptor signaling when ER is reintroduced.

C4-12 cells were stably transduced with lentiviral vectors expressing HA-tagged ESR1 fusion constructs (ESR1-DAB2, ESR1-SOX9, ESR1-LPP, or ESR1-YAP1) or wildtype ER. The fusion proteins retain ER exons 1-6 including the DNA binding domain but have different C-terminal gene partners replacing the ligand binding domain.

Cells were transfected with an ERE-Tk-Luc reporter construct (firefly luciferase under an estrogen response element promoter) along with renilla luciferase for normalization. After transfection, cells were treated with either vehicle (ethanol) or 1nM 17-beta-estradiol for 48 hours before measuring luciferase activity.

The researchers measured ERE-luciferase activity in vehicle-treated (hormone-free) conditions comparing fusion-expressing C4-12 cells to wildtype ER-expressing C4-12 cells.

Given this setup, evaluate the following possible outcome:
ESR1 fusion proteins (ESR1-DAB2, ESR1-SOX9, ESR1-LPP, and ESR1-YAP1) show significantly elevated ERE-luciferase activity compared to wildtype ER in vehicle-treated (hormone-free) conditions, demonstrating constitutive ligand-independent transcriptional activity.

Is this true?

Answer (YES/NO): NO